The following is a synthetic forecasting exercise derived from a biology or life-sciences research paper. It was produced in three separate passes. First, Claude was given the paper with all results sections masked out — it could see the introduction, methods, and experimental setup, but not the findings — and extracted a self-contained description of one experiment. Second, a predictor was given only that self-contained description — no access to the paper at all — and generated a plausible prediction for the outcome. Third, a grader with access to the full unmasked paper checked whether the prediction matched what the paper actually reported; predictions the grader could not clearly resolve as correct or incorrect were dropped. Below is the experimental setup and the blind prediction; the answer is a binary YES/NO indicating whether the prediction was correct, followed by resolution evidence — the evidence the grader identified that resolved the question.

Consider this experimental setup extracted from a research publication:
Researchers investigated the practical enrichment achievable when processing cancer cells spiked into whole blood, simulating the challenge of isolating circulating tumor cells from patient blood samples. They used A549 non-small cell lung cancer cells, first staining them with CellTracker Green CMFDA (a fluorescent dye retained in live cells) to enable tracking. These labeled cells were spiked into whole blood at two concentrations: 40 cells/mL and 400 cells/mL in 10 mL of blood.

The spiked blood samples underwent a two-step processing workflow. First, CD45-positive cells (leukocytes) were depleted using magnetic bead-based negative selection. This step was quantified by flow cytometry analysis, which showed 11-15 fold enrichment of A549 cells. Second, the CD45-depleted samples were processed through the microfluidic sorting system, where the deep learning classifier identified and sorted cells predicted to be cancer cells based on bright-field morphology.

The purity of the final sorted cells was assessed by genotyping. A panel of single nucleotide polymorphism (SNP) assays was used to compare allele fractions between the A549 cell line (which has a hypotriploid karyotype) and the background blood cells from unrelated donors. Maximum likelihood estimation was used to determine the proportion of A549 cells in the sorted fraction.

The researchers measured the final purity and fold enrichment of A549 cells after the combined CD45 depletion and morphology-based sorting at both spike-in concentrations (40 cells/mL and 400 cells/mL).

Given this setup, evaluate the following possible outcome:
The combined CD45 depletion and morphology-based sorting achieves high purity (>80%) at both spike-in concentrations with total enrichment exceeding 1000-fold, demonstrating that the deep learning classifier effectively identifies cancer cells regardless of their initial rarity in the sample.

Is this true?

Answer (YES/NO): NO